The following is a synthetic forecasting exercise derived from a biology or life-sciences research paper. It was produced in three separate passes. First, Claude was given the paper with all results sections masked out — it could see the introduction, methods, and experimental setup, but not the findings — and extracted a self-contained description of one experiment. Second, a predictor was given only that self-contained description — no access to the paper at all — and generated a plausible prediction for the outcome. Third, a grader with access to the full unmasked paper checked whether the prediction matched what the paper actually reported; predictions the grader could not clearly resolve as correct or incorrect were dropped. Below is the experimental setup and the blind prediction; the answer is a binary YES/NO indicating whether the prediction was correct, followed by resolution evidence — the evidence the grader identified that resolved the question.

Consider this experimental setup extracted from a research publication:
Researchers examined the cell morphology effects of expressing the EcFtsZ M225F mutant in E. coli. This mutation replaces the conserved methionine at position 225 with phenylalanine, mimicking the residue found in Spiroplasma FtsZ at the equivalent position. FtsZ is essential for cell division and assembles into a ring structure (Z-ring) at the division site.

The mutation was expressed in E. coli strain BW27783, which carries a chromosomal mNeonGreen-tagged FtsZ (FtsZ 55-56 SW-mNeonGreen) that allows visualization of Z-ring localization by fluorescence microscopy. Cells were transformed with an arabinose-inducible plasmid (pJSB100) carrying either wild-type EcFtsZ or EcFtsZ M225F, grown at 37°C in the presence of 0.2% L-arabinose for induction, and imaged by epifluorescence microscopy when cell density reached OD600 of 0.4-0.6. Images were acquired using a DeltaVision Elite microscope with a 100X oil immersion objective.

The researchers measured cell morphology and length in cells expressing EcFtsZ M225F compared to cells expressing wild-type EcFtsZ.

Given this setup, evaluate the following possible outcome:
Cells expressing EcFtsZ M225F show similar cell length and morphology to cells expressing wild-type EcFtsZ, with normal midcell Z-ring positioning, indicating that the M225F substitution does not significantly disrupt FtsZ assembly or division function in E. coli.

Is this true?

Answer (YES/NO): NO